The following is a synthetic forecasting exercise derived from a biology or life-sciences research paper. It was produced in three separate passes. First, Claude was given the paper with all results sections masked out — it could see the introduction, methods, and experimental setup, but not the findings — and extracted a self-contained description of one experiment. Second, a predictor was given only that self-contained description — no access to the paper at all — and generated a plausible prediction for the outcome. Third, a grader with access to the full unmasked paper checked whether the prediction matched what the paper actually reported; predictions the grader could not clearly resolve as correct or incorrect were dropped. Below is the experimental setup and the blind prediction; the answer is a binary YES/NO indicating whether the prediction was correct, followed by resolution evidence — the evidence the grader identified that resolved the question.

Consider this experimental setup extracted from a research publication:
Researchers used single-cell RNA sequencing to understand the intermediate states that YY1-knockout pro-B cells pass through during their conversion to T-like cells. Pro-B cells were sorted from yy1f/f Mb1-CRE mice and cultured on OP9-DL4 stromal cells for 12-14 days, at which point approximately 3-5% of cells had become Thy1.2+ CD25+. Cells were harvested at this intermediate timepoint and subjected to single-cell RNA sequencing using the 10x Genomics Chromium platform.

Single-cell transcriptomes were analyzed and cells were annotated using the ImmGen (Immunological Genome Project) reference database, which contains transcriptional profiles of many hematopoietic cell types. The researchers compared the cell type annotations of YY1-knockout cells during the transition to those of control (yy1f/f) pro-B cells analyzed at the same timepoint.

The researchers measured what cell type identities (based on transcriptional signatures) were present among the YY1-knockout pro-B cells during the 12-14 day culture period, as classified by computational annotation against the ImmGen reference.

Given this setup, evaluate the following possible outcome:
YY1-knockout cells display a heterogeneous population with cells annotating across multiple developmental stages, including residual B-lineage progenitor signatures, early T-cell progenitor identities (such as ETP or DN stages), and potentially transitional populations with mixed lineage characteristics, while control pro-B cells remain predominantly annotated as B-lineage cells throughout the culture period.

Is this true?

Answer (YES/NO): NO